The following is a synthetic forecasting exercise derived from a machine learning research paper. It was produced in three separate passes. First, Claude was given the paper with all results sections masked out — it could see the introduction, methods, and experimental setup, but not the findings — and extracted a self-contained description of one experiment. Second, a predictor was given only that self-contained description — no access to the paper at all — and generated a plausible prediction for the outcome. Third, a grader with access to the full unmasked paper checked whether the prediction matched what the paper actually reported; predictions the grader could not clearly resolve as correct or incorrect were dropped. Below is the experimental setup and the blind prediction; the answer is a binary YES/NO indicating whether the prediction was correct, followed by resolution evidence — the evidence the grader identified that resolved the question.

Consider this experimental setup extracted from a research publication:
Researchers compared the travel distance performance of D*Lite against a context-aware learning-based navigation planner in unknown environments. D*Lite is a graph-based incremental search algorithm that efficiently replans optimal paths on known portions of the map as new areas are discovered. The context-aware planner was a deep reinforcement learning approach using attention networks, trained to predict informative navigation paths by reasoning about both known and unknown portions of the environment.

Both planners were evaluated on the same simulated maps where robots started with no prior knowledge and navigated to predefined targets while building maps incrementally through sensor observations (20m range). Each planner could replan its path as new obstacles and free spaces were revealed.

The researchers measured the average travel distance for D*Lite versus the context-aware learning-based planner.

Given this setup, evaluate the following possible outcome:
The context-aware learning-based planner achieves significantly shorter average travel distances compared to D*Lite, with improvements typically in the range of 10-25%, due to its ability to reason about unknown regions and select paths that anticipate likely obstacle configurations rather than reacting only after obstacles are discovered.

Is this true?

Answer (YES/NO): NO